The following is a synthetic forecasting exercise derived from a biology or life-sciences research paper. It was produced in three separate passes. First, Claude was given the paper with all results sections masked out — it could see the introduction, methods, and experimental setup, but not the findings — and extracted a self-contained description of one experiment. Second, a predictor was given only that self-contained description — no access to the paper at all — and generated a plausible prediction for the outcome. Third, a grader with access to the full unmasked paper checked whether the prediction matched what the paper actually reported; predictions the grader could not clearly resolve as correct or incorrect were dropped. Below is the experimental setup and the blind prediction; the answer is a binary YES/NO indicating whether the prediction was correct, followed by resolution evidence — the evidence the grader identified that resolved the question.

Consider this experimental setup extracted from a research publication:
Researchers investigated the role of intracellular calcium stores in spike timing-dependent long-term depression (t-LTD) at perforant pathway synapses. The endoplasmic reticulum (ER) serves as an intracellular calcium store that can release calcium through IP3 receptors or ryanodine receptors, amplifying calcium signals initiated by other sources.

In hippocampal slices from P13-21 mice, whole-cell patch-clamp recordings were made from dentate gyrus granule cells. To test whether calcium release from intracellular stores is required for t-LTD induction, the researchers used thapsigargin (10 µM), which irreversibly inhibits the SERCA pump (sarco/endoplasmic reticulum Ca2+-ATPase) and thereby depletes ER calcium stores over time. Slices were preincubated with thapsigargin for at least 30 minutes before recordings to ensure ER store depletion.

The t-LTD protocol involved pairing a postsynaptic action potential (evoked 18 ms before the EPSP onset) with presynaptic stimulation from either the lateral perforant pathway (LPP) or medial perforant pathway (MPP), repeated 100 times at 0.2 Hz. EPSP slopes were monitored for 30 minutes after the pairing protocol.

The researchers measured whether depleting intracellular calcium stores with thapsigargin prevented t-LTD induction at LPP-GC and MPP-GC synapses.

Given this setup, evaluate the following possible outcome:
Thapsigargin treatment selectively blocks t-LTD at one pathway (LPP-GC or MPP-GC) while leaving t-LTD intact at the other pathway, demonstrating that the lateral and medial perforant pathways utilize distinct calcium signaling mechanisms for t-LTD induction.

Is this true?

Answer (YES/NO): NO